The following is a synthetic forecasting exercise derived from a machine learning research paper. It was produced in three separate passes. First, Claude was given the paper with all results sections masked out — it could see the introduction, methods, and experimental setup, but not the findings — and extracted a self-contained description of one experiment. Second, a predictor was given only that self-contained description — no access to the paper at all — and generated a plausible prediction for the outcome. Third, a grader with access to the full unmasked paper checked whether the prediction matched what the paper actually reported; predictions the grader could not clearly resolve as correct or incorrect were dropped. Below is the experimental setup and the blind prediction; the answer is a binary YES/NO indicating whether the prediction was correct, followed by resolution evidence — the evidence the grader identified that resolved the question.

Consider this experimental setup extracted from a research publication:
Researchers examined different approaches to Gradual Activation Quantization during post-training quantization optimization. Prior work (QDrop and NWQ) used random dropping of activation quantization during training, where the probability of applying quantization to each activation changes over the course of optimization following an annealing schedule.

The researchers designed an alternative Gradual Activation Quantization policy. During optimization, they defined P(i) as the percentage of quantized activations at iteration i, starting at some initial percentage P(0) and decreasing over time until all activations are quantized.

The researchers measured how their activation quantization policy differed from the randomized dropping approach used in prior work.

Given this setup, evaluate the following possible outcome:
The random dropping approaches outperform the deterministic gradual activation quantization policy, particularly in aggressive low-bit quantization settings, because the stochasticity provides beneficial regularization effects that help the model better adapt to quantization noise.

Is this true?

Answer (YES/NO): NO